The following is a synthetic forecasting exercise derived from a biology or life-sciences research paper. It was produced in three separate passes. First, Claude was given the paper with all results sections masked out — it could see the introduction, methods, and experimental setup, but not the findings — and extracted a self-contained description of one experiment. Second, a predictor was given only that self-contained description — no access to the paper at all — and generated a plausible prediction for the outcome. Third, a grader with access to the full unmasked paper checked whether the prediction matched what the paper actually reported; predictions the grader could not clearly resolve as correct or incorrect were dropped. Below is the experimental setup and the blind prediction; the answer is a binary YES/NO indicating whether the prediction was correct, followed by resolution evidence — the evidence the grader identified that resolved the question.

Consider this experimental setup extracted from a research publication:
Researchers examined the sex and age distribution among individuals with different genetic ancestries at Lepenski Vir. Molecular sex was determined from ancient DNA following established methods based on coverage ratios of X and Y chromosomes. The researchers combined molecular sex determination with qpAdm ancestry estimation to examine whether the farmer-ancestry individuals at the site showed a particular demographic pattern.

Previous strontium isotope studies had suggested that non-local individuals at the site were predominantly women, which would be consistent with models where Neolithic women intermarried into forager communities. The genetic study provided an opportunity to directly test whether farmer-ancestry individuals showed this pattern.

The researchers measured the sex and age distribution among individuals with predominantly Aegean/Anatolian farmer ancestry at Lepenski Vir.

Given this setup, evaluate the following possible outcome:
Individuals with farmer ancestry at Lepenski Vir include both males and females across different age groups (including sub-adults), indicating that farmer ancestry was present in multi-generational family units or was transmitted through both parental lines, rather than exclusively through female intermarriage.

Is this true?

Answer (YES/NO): YES